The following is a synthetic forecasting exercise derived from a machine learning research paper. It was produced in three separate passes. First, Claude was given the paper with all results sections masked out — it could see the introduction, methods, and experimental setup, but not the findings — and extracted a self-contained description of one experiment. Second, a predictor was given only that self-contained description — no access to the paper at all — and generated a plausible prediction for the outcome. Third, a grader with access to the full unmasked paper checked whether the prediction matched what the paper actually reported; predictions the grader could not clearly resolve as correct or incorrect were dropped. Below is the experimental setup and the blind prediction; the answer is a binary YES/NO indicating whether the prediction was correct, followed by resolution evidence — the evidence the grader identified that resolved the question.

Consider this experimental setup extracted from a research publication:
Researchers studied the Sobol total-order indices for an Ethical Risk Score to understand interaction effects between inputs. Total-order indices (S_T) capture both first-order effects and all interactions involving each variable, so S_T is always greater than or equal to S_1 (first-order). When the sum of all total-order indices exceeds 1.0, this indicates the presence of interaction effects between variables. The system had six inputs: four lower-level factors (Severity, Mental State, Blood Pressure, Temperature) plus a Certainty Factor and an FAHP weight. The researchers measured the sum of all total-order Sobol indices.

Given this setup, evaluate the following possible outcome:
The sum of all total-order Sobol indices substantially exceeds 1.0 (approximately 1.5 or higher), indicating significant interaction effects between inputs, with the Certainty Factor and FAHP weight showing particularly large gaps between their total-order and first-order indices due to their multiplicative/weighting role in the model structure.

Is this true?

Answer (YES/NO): NO